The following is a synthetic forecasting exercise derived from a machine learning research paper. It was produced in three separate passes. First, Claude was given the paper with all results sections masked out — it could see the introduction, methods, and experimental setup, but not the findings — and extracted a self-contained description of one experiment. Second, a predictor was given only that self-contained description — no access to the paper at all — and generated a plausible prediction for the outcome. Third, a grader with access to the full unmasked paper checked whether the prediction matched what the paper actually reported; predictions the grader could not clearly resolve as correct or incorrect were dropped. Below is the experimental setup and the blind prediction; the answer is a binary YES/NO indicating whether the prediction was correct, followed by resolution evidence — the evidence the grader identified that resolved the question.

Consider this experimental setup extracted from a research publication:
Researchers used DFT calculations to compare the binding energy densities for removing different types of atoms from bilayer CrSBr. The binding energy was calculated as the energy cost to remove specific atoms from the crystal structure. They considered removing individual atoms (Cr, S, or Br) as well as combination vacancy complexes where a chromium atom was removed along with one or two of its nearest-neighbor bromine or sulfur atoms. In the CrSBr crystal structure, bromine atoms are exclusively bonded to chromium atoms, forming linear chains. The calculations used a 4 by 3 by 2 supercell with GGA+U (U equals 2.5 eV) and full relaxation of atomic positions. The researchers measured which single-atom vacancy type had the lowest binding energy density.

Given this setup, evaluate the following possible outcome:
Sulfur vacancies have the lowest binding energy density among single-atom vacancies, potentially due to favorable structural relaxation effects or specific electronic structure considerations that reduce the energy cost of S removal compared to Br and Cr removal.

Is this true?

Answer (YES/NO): NO